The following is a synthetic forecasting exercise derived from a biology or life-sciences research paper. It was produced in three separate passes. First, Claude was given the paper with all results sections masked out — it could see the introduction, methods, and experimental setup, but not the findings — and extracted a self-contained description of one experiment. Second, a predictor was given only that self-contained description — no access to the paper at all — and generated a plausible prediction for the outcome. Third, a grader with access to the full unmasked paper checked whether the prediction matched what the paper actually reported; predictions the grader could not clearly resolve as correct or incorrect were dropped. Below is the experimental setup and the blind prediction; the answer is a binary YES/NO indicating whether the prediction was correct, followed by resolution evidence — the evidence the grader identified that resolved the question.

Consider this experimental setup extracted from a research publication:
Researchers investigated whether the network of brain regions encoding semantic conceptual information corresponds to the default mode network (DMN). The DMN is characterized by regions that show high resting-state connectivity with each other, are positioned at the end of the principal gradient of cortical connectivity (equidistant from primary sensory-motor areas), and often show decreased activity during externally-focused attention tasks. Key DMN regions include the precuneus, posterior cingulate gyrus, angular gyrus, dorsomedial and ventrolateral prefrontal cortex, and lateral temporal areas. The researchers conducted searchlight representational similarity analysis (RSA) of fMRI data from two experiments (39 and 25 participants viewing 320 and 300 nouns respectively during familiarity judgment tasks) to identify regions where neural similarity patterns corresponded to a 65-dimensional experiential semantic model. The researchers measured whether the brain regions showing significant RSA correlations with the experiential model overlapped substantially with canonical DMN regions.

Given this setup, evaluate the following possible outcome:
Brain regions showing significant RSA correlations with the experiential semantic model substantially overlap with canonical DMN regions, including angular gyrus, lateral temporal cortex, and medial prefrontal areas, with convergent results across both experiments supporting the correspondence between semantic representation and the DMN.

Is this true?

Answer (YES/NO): YES